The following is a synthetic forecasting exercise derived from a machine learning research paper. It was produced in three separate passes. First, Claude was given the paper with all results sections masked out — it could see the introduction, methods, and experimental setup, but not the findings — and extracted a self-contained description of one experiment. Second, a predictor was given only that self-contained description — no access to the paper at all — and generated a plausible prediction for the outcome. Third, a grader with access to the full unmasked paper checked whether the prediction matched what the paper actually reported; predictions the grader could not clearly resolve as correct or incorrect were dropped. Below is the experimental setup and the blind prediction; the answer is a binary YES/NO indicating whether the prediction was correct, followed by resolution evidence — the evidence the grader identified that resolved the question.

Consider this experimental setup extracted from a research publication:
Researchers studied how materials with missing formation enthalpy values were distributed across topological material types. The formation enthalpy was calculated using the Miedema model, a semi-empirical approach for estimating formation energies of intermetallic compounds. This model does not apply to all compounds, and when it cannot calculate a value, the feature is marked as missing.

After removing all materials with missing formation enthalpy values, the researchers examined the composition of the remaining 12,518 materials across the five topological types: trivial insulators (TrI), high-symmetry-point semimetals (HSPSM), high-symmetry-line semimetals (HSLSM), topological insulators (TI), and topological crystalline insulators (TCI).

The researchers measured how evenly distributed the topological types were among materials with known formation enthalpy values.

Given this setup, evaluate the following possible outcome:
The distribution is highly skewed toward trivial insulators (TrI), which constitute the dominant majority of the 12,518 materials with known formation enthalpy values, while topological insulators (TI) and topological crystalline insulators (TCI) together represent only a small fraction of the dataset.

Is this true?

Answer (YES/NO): NO